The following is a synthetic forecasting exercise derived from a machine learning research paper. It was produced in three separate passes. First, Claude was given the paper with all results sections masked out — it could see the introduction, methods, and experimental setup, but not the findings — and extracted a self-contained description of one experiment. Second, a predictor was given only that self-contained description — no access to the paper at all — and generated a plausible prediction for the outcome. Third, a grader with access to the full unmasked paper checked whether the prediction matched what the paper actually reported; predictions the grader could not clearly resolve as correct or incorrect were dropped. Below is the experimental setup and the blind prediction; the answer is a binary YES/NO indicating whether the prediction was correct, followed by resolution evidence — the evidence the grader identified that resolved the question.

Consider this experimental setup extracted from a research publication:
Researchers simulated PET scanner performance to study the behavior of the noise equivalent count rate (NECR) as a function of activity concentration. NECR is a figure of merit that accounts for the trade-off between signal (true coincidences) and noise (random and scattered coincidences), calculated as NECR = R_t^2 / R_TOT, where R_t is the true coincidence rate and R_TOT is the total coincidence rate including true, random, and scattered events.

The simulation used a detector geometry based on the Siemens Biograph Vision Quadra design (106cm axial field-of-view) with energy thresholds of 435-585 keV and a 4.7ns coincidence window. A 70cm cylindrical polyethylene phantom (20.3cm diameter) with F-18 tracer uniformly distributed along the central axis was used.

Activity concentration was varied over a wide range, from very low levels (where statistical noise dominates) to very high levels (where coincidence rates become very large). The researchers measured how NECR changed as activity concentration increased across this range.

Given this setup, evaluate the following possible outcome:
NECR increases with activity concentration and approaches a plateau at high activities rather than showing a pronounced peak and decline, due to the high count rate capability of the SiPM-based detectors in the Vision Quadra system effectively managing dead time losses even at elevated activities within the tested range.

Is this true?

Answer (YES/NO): NO